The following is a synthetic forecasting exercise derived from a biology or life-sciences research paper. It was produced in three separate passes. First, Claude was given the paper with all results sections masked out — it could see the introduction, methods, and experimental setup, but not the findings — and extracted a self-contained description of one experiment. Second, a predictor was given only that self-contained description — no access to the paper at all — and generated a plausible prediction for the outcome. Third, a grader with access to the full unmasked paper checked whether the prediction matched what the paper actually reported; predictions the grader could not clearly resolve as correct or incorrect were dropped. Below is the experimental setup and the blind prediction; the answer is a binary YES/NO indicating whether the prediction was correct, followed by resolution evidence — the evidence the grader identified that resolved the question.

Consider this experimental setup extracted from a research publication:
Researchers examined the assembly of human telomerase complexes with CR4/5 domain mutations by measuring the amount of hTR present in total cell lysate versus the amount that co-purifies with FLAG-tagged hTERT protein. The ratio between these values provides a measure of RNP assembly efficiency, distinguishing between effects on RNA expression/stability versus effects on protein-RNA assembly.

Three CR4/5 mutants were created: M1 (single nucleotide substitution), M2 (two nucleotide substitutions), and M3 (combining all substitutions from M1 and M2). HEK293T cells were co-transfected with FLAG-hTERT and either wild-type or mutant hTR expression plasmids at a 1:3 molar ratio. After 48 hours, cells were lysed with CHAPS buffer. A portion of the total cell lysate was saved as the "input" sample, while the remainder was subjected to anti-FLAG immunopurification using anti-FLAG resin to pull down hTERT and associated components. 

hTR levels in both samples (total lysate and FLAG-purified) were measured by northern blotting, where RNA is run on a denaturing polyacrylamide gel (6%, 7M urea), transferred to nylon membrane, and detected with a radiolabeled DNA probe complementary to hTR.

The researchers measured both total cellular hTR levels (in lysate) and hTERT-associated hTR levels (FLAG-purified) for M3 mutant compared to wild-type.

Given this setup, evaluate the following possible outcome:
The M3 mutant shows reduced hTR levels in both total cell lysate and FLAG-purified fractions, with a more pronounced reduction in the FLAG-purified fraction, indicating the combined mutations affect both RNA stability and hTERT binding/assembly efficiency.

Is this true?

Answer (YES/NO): NO